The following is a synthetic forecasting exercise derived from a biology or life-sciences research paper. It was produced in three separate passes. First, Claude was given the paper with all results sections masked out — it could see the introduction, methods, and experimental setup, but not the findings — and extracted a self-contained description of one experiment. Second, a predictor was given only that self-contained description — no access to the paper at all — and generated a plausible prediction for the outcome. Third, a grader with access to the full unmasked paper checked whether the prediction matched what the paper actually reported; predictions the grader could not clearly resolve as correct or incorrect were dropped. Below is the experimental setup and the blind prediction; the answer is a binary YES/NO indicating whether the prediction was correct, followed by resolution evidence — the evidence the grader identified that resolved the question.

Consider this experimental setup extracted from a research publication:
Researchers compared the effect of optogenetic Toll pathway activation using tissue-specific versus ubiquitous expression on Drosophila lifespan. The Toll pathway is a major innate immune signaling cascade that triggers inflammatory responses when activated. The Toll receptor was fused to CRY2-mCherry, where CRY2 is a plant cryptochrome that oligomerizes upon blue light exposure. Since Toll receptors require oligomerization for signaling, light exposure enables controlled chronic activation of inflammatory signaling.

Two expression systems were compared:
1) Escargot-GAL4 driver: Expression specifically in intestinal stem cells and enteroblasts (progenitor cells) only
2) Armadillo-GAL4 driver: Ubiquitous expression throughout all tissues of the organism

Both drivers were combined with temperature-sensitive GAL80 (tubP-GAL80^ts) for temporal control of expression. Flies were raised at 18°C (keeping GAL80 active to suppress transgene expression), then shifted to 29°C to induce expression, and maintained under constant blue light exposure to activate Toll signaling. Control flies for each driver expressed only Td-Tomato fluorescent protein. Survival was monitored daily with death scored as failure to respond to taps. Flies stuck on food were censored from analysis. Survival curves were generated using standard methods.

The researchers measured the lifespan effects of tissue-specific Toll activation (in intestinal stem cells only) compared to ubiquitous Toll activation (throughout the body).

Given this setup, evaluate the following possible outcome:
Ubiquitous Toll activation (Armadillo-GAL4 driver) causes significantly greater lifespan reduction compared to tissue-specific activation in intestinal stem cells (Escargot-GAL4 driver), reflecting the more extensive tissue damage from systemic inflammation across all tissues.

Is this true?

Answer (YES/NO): YES